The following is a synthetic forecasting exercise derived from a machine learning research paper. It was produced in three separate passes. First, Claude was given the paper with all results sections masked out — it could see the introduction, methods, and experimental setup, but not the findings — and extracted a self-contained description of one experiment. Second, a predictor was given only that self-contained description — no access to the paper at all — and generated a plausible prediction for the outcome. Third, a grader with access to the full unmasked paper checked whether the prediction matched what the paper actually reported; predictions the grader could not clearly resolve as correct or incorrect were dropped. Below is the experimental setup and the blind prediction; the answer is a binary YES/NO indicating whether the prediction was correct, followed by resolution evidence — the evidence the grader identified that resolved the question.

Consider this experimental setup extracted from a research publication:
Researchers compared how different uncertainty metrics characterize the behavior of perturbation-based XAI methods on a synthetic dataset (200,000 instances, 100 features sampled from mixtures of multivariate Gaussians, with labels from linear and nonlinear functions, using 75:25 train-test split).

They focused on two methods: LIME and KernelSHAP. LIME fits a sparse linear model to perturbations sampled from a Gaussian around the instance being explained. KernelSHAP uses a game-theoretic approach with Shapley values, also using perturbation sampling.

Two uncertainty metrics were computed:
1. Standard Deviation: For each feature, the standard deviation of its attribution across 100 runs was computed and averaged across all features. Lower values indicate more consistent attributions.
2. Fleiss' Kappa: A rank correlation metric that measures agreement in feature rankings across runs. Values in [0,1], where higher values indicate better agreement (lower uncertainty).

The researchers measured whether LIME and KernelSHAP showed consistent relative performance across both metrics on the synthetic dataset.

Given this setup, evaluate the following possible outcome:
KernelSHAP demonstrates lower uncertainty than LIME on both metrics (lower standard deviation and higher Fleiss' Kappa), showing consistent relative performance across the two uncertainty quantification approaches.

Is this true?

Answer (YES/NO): NO